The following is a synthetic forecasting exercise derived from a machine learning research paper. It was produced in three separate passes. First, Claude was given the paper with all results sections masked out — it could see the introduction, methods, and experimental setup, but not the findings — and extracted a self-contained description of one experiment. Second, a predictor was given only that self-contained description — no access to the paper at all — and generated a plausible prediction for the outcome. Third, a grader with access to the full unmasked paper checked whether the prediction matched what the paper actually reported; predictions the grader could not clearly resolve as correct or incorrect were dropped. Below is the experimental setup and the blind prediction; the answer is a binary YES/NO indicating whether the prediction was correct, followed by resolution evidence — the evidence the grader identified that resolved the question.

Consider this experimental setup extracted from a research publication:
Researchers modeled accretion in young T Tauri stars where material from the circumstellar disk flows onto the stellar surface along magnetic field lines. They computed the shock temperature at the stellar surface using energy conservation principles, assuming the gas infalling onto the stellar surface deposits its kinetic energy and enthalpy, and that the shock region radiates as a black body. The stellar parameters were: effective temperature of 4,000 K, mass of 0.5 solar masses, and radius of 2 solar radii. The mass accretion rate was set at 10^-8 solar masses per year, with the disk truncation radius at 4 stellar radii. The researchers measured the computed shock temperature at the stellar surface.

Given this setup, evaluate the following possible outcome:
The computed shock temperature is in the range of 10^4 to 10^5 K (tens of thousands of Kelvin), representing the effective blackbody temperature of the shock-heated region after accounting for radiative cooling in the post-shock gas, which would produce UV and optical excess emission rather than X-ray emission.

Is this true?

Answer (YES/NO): NO